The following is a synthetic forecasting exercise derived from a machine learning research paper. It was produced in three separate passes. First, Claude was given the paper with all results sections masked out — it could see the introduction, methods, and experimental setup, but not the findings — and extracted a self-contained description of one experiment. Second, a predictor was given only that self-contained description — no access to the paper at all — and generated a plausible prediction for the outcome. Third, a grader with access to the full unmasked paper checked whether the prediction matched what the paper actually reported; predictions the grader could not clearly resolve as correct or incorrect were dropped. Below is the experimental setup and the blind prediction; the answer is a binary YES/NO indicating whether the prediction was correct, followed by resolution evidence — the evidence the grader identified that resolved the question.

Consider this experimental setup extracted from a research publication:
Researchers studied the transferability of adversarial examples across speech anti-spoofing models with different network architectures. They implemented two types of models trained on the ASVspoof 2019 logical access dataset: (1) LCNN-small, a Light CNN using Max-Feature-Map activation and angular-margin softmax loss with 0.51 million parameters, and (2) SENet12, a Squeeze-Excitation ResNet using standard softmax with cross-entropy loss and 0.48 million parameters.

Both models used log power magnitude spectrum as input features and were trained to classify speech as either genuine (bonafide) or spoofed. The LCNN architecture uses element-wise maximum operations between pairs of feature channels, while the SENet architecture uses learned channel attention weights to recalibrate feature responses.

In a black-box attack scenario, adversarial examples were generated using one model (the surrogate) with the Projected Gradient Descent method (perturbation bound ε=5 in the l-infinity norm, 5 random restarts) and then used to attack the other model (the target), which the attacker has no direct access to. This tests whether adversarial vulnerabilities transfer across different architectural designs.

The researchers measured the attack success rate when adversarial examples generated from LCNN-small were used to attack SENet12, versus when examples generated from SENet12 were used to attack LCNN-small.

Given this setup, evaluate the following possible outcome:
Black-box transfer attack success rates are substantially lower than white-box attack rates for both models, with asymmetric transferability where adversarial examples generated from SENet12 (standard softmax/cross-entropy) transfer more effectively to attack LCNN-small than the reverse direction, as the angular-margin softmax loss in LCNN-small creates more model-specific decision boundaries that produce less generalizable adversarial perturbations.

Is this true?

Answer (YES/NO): NO